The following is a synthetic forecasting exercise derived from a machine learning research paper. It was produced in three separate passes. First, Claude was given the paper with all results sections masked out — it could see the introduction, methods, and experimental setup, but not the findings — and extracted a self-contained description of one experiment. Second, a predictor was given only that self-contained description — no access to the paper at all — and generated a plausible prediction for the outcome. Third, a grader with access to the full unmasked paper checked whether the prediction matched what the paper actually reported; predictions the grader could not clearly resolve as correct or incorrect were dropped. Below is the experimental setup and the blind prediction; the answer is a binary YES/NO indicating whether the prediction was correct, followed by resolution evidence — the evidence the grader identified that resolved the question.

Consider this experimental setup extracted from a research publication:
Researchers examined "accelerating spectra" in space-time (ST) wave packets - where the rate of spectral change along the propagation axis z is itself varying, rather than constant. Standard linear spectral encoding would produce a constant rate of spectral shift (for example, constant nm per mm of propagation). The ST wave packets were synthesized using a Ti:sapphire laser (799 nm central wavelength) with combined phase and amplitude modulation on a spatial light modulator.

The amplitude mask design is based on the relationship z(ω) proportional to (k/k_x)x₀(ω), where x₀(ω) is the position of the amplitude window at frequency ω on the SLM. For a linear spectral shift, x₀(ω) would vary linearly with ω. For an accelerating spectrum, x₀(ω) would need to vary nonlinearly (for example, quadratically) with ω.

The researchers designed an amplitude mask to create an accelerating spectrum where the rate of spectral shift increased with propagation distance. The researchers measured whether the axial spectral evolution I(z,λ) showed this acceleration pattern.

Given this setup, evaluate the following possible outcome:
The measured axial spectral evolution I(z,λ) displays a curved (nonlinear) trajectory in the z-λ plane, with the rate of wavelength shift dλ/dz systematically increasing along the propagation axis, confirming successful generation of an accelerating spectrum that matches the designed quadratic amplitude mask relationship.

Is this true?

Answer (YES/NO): NO